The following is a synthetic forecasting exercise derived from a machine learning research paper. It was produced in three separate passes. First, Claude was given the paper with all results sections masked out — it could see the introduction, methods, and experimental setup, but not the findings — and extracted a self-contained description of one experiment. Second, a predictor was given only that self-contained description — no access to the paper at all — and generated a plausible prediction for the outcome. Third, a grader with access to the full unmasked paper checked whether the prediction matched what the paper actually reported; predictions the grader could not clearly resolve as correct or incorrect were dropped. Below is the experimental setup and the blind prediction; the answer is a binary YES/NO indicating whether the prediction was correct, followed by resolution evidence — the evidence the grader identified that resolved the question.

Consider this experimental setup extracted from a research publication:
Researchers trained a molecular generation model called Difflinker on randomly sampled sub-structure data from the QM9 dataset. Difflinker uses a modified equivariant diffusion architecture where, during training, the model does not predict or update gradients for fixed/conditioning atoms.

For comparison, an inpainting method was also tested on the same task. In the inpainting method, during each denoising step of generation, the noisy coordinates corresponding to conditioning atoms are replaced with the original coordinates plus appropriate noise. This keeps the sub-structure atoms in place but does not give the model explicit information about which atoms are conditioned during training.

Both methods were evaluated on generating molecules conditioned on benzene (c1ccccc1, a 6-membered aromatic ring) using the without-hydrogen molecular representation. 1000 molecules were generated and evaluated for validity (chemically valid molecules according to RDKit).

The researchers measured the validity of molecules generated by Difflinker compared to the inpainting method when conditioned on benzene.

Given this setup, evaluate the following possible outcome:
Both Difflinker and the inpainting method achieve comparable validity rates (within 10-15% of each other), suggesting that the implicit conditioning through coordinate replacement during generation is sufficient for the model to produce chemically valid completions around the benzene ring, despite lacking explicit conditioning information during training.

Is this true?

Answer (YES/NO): NO